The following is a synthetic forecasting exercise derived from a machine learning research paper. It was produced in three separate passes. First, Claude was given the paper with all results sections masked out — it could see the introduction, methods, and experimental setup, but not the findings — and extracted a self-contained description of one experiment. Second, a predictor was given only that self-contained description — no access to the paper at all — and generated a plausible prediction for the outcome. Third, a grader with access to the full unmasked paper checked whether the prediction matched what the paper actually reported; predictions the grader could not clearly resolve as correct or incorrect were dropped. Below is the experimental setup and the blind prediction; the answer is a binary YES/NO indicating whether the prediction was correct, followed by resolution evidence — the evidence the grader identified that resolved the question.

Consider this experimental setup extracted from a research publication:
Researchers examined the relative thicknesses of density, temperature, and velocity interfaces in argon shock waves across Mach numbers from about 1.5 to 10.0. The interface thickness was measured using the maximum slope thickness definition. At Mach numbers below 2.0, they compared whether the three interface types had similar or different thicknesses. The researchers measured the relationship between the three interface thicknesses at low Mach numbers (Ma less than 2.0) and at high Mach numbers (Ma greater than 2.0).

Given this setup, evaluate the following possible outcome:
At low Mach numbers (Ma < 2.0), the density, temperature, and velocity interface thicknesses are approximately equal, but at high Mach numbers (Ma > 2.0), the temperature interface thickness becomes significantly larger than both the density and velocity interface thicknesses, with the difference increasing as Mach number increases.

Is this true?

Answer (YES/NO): NO